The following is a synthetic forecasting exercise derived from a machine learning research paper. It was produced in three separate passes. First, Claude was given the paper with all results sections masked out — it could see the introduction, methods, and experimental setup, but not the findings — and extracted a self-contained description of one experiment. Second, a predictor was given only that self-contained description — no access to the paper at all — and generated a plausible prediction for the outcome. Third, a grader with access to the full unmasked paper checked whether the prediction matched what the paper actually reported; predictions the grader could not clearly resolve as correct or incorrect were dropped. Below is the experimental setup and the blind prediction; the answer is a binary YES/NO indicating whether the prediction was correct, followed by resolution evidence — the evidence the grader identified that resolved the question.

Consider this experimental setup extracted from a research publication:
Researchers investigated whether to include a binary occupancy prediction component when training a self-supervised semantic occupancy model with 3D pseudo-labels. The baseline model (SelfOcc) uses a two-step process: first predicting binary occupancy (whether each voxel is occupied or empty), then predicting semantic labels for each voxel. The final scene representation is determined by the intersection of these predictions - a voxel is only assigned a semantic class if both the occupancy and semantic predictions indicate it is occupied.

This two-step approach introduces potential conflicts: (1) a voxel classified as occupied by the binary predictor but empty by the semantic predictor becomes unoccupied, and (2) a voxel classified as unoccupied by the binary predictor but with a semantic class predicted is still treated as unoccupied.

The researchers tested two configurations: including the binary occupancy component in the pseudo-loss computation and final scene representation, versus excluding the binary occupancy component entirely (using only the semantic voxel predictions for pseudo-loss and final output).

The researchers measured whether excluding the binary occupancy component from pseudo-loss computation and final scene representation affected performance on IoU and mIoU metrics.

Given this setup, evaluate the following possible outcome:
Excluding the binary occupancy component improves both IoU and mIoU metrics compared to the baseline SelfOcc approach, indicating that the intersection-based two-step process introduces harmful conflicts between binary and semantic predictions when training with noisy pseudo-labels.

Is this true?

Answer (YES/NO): YES